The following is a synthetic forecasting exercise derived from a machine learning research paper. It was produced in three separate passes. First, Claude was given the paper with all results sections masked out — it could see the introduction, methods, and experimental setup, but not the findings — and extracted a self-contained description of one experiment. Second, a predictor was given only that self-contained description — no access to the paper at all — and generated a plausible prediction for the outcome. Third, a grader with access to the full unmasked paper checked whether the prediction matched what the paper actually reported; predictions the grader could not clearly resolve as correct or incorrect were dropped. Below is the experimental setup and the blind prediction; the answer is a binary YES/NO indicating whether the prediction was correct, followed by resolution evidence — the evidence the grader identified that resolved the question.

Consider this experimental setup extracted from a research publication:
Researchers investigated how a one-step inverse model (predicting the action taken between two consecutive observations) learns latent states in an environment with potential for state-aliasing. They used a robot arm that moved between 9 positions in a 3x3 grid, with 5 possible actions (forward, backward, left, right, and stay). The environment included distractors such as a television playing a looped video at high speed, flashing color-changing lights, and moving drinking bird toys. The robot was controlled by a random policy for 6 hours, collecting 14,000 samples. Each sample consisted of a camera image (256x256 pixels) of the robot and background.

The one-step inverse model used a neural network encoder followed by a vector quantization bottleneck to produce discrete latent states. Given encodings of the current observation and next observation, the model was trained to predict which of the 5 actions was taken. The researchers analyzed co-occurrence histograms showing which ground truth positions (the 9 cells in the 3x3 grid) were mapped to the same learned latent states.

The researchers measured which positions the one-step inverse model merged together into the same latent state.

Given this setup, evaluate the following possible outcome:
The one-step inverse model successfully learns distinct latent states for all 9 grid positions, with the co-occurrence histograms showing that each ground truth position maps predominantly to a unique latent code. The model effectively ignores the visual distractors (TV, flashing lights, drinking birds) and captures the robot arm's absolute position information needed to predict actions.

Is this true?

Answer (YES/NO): NO